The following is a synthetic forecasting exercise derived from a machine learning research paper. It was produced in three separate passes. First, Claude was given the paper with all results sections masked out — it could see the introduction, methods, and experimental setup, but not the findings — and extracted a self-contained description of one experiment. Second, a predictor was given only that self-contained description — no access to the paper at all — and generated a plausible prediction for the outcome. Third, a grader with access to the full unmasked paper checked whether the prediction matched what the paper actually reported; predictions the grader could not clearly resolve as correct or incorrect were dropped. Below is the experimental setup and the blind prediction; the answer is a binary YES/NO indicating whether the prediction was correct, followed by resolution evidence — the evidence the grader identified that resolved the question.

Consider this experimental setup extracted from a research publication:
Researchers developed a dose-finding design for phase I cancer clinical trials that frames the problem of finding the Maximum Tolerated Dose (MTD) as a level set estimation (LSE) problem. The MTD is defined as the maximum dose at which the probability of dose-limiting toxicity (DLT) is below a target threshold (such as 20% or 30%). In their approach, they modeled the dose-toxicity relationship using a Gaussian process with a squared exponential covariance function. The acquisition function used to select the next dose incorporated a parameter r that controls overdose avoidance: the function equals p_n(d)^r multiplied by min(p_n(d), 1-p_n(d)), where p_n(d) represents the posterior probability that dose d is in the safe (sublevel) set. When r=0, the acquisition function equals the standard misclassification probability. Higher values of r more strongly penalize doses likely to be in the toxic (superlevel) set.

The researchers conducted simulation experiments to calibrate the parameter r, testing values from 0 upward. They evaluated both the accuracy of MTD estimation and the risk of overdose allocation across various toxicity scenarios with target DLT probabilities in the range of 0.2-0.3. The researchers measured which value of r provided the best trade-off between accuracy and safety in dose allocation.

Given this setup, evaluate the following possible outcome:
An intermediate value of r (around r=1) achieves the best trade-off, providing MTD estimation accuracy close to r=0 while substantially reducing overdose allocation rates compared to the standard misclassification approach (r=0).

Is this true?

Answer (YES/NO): YES